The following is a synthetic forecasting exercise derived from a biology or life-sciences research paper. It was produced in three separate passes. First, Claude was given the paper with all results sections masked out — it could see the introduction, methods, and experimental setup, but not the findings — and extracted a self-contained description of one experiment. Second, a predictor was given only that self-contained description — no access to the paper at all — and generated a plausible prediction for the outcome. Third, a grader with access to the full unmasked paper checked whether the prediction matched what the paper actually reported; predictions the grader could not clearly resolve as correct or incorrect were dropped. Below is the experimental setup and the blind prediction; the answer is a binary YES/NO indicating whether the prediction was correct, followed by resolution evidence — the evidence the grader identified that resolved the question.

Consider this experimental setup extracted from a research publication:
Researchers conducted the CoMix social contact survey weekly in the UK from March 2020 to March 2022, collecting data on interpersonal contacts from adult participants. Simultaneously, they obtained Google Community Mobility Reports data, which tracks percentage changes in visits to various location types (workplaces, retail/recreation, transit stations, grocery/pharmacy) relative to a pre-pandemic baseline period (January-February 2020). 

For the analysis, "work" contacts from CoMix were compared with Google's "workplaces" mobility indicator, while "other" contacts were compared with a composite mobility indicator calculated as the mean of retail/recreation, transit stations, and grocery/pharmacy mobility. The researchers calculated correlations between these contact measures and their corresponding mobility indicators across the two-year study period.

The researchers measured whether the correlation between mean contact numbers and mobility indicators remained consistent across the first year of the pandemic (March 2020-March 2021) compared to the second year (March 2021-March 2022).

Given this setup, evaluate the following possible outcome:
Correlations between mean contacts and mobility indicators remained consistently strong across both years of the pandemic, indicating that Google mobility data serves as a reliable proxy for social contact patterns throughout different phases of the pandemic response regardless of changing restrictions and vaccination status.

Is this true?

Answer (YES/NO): NO